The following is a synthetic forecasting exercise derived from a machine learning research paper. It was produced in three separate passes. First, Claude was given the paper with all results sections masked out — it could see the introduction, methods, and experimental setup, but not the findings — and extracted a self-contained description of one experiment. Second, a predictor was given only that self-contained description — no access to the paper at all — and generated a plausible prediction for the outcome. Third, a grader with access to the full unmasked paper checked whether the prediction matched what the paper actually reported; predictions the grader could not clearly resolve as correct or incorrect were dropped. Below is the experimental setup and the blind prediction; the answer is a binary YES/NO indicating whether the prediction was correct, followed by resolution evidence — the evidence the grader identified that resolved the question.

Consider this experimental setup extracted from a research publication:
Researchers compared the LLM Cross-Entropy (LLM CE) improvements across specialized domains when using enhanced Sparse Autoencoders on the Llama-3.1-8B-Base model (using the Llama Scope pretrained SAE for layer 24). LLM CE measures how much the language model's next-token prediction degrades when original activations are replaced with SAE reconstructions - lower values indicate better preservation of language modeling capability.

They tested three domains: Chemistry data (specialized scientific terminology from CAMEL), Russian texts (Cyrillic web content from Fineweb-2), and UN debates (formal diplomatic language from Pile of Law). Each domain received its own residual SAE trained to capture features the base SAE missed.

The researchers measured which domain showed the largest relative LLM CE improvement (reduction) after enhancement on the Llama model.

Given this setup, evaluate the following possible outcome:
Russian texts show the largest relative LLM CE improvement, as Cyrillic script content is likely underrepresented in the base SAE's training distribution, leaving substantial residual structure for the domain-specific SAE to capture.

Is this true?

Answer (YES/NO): NO